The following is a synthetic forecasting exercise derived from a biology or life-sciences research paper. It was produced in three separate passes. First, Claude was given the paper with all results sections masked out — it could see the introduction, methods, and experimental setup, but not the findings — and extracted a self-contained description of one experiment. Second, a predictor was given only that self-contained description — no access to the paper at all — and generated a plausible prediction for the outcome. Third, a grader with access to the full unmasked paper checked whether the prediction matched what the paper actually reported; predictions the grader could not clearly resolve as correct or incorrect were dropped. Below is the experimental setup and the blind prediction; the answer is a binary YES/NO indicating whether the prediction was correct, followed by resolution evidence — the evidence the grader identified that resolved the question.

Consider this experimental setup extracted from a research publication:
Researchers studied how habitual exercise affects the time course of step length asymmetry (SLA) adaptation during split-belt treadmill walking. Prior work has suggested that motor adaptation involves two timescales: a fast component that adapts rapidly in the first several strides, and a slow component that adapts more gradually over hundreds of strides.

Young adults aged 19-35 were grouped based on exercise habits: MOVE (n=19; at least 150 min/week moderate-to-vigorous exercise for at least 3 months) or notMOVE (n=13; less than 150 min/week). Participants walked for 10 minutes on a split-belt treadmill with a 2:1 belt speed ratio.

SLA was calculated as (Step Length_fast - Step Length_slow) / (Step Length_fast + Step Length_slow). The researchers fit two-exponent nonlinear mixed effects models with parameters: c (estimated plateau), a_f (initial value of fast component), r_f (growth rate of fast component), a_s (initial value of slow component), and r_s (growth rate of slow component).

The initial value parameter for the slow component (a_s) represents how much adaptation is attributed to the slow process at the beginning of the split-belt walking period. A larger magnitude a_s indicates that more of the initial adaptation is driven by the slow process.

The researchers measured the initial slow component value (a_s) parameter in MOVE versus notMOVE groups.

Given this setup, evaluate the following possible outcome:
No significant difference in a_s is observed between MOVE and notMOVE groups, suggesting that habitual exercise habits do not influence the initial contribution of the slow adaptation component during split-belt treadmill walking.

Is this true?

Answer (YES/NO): NO